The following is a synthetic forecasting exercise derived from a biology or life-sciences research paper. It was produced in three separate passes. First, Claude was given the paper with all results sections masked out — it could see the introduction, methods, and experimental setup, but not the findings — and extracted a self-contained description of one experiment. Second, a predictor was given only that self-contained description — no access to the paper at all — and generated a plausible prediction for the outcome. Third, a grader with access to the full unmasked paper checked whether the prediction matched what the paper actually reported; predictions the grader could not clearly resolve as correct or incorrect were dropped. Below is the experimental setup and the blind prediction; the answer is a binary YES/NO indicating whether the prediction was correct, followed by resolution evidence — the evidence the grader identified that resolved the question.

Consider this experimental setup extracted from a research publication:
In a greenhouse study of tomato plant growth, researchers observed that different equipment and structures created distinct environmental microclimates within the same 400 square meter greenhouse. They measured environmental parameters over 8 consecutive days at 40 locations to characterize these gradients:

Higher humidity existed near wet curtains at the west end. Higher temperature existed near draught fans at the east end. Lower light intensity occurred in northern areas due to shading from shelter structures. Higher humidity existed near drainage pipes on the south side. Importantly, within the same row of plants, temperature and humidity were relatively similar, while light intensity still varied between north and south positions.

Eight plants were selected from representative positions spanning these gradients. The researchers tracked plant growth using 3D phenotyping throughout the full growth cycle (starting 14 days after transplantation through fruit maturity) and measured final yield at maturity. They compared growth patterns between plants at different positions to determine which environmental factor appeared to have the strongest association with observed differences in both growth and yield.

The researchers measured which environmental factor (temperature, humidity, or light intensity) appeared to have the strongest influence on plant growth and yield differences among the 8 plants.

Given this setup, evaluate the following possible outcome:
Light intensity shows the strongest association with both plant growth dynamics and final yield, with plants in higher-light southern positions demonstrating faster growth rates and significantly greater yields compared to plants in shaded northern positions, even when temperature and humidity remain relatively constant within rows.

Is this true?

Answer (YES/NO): YES